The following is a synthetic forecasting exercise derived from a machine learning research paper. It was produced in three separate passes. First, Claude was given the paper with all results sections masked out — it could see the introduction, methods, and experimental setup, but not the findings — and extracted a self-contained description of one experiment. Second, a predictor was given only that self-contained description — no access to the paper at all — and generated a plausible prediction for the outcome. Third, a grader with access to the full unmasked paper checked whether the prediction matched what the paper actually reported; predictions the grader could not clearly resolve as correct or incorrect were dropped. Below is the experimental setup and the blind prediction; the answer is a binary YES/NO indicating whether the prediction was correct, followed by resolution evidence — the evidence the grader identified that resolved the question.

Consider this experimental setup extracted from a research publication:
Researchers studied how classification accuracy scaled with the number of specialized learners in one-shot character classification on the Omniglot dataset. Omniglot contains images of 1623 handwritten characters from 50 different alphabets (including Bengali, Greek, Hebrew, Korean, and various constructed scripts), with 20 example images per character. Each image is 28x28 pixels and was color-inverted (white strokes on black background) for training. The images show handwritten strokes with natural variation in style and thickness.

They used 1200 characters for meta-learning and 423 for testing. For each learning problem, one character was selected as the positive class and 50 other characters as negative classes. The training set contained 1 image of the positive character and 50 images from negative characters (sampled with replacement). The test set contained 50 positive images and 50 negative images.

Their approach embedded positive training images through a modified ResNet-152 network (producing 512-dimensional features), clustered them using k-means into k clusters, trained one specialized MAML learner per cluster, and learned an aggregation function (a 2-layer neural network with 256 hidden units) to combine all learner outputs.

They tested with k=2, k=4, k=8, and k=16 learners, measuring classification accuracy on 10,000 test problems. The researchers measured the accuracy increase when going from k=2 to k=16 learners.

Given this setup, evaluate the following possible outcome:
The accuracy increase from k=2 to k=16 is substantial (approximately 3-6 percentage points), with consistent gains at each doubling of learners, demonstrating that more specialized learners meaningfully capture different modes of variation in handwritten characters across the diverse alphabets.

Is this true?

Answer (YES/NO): NO